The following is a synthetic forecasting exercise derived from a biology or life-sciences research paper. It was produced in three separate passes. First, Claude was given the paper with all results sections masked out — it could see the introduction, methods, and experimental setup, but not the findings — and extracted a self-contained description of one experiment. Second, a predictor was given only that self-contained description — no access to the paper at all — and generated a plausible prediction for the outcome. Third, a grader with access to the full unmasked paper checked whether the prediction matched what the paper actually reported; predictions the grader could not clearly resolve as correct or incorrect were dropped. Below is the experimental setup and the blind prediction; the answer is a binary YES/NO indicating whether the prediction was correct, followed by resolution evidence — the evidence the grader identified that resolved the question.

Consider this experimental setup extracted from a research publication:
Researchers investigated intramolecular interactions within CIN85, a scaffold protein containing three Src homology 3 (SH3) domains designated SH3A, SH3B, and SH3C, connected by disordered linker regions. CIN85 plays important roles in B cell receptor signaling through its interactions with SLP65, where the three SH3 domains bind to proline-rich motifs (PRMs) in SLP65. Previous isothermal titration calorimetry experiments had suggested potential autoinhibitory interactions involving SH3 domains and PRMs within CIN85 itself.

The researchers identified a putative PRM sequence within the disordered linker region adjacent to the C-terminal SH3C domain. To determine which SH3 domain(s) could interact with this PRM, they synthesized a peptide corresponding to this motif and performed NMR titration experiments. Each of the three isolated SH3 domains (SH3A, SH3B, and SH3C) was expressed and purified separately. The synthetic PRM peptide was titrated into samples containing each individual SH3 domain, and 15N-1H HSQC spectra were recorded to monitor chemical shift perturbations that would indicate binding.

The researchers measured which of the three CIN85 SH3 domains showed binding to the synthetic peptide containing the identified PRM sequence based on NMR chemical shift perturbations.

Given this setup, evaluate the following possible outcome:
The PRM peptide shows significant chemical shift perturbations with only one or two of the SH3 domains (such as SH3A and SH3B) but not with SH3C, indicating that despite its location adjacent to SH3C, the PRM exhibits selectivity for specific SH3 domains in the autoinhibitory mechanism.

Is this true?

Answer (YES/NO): NO